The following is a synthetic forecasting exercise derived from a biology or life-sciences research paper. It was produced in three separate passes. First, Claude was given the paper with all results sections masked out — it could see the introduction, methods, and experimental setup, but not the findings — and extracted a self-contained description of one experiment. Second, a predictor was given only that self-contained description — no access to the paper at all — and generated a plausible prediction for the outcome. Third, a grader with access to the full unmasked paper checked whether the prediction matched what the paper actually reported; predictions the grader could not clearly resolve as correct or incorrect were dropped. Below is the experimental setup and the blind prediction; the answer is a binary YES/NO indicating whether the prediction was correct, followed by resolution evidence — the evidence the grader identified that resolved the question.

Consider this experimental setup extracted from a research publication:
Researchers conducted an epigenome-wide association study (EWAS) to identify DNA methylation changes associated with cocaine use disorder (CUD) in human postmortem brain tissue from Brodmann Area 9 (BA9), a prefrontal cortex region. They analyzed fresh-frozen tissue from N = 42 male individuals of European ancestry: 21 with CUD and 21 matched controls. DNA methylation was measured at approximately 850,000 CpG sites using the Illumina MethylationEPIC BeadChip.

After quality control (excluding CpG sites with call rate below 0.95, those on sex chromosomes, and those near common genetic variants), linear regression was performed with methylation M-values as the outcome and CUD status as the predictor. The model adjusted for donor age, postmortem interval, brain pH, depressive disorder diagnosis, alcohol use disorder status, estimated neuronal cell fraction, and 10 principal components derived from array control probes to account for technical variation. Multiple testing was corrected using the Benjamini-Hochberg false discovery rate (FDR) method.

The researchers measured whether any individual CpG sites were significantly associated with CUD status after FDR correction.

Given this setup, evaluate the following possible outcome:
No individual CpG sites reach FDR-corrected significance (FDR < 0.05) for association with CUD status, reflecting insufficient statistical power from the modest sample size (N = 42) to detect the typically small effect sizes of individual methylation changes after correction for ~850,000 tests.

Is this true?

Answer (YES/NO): YES